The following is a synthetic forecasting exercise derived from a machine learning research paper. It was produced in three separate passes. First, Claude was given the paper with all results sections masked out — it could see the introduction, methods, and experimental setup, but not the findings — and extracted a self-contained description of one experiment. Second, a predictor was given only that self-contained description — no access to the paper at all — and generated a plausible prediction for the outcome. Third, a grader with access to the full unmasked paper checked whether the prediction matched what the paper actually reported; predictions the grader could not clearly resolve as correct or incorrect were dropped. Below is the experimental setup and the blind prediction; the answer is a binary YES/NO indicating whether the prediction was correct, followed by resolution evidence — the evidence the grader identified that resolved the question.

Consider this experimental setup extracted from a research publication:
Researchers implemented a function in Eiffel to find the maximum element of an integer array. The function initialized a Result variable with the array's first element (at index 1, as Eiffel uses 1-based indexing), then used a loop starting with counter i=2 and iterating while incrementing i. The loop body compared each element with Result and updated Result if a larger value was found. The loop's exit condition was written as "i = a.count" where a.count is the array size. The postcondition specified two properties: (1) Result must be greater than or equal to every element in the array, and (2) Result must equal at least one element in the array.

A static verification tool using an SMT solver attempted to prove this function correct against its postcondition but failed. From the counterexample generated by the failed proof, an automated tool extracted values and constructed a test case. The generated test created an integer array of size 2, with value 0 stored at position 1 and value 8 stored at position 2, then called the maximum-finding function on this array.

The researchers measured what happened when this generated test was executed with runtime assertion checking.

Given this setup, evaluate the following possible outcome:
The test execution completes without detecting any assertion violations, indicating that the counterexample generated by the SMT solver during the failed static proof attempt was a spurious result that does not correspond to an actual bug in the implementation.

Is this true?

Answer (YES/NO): NO